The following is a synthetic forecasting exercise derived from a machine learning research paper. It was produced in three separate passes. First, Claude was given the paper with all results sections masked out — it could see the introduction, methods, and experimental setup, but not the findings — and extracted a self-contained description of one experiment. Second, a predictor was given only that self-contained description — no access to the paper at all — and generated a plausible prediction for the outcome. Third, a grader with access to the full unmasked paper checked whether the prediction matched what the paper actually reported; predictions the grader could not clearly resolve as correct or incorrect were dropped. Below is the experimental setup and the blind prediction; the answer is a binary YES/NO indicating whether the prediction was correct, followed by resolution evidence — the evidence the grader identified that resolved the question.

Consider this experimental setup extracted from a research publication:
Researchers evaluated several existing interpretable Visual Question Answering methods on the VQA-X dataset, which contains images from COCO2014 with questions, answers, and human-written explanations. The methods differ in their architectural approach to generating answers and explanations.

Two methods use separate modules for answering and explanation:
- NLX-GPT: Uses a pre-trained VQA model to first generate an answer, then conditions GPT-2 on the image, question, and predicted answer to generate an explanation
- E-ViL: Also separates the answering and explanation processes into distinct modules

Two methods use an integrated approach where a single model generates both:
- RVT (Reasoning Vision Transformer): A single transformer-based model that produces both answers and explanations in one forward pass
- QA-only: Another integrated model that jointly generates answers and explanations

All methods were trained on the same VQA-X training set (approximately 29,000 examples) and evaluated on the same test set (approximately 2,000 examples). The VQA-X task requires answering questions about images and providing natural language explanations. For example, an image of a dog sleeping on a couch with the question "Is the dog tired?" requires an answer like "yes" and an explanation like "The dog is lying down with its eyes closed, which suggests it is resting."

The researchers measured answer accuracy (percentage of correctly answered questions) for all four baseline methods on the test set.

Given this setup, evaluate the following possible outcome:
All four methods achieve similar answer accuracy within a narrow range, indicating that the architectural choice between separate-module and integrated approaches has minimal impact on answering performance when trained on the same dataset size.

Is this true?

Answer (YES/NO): NO